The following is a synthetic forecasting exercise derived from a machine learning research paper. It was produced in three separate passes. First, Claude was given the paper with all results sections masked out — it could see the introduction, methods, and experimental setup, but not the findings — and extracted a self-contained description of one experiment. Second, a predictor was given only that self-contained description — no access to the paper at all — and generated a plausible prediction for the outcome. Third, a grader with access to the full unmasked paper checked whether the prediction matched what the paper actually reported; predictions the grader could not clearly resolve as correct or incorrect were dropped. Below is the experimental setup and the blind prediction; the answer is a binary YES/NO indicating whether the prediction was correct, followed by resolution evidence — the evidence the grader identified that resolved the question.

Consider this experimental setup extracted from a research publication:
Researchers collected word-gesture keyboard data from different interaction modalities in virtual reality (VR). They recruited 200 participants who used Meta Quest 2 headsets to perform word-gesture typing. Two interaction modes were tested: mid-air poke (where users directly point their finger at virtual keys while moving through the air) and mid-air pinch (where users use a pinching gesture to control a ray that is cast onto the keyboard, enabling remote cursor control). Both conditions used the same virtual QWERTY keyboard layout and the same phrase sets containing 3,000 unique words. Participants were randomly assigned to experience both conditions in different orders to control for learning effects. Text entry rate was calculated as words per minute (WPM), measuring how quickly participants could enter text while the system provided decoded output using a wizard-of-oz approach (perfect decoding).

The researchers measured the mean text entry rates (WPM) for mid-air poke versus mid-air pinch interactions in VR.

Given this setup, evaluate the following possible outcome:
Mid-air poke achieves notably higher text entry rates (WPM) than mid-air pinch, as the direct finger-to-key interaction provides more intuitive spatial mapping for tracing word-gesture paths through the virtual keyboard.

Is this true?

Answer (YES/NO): NO